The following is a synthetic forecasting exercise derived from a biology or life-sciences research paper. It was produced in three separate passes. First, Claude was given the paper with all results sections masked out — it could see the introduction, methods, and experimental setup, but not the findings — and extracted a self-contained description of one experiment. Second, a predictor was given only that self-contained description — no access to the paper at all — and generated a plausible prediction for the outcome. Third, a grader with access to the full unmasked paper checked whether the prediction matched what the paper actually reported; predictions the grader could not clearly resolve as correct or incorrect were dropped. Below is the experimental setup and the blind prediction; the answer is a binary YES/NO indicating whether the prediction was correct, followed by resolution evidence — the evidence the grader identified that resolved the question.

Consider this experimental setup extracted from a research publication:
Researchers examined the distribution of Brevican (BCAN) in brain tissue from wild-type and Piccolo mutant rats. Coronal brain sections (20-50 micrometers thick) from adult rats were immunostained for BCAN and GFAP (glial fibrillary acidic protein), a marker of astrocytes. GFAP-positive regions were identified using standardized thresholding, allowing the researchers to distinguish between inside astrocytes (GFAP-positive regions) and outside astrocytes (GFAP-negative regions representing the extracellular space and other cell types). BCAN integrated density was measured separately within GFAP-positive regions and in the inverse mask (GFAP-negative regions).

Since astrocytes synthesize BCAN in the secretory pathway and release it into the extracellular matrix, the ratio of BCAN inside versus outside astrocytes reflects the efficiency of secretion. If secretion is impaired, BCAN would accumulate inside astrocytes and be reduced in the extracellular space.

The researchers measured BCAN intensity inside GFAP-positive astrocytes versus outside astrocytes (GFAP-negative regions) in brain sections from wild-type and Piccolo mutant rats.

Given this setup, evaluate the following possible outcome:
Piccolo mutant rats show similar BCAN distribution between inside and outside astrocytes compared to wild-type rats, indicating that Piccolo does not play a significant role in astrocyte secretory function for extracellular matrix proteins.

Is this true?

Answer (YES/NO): NO